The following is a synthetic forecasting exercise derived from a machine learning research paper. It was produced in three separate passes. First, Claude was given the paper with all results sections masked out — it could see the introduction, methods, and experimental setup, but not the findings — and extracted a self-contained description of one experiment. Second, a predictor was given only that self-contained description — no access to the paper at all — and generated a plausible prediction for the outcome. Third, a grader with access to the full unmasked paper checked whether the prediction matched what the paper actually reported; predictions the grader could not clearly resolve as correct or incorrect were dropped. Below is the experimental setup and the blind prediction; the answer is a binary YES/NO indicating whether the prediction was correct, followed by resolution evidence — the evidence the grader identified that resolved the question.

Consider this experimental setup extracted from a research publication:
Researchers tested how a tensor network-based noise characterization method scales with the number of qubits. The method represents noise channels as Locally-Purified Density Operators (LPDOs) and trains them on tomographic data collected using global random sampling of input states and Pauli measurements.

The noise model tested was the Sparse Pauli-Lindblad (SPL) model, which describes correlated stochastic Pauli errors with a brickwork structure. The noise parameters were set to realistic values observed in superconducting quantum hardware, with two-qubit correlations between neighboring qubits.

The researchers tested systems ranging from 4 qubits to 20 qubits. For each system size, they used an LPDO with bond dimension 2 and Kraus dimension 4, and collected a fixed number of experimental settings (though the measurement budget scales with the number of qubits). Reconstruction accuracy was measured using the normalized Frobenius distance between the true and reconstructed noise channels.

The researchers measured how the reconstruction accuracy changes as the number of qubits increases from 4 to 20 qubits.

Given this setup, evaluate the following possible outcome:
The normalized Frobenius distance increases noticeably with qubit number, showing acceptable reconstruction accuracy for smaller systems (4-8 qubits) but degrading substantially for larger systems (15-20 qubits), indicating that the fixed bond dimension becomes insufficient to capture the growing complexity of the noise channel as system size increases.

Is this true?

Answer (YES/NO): NO